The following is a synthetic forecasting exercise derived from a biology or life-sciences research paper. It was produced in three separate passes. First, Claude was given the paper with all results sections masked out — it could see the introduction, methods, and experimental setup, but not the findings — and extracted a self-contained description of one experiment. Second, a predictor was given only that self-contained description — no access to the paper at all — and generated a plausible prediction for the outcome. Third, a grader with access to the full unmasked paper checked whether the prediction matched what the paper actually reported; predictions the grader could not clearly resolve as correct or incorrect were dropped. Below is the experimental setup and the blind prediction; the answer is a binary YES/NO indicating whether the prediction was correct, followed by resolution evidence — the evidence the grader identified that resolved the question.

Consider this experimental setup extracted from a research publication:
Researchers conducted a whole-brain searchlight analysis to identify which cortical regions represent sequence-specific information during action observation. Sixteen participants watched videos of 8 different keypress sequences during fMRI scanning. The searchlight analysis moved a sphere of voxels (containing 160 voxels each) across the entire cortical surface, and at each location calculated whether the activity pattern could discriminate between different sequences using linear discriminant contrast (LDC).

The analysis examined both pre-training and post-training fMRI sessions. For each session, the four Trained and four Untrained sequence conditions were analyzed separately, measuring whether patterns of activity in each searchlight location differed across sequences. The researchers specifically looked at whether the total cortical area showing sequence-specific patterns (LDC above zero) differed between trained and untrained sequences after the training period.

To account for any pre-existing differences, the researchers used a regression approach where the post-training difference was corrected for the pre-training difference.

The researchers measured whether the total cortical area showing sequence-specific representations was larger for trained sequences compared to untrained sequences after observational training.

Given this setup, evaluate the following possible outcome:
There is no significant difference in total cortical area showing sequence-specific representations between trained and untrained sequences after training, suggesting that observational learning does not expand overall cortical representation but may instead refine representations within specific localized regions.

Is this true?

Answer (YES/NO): YES